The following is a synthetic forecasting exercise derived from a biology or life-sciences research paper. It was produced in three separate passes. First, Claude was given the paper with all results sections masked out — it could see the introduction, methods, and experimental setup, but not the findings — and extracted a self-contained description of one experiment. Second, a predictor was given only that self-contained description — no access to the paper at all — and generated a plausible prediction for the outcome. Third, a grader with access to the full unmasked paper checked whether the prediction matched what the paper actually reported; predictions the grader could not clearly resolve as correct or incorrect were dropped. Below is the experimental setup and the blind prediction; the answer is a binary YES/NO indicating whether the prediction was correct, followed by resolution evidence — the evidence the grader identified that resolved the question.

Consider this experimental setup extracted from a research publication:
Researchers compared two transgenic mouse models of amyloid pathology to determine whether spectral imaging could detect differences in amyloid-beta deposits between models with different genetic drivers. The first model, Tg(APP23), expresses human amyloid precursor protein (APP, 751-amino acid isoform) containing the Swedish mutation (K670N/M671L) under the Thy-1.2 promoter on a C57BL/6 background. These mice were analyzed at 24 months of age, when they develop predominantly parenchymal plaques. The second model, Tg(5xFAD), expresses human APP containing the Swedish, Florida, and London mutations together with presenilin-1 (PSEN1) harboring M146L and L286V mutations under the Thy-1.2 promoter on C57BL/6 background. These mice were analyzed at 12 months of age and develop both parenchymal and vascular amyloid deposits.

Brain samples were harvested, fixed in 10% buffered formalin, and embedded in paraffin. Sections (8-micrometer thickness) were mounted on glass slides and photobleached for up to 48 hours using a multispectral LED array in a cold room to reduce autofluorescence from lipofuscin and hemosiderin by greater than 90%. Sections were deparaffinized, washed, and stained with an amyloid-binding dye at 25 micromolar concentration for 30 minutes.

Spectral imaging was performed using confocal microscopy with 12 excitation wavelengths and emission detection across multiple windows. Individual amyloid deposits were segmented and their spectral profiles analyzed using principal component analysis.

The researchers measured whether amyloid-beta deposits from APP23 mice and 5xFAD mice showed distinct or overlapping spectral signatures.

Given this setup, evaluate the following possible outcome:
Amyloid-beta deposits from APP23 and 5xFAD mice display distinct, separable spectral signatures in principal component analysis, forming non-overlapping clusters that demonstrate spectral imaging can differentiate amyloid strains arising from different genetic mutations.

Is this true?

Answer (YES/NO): YES